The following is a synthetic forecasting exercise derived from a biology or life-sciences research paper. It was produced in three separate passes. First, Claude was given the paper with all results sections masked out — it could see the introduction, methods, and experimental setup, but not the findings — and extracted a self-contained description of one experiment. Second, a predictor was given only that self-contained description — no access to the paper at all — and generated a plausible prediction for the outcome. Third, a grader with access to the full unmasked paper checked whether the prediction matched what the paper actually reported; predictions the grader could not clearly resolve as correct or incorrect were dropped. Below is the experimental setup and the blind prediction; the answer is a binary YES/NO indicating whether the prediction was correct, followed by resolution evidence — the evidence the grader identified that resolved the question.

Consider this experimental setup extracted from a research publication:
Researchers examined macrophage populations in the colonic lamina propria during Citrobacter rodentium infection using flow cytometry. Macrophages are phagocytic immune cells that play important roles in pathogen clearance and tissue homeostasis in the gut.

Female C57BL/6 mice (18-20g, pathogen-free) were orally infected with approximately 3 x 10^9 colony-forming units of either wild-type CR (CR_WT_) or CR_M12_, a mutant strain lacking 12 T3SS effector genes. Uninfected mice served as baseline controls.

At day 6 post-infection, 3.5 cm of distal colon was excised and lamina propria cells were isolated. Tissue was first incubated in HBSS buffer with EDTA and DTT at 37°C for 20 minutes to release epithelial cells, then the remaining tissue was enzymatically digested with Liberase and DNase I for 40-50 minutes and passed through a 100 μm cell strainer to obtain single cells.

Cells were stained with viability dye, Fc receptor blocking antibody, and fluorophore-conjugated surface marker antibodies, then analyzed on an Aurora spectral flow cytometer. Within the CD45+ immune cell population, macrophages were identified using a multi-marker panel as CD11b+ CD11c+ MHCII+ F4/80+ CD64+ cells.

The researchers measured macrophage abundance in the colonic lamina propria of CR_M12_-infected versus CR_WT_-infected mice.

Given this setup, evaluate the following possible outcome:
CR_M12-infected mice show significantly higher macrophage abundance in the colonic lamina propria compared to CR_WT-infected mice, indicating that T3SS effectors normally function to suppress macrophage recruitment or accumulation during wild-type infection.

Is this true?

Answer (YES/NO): NO